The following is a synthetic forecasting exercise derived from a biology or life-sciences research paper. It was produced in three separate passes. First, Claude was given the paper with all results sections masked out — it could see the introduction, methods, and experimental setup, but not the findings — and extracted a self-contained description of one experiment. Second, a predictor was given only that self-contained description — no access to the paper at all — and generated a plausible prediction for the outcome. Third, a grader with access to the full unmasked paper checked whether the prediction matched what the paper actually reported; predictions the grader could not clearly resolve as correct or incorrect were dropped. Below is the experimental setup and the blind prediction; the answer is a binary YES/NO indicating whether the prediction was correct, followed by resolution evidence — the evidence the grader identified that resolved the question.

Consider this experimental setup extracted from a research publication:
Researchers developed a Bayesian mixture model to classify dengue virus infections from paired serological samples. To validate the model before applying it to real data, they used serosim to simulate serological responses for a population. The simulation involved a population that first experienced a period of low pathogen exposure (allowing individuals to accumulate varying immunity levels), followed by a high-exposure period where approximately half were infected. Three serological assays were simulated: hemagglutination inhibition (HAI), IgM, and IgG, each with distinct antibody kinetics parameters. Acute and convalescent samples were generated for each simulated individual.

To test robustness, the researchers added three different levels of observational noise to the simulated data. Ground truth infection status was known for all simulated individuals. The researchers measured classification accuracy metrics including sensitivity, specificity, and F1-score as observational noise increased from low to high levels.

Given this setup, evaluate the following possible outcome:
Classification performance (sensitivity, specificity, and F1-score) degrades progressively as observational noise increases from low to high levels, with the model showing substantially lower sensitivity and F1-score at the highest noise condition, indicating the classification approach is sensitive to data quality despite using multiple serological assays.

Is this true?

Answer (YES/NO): NO